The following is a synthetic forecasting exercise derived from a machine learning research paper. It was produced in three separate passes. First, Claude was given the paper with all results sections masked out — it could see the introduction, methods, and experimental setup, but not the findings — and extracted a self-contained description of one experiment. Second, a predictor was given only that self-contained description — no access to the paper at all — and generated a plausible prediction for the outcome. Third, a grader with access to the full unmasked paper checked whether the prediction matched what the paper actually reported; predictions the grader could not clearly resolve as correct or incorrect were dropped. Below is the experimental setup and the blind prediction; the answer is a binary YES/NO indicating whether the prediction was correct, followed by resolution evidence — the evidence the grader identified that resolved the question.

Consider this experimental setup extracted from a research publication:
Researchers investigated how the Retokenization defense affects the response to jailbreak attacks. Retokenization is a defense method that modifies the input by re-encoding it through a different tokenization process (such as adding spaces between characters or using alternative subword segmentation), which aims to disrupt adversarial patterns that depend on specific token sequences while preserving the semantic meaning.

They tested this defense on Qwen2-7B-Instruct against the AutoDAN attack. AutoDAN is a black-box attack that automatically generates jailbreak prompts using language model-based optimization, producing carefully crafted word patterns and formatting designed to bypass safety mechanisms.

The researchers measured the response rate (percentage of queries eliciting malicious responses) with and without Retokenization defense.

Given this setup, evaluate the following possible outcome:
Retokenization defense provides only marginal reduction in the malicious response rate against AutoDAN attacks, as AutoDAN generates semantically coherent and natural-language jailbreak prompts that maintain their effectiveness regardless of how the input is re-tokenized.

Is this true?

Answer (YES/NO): NO